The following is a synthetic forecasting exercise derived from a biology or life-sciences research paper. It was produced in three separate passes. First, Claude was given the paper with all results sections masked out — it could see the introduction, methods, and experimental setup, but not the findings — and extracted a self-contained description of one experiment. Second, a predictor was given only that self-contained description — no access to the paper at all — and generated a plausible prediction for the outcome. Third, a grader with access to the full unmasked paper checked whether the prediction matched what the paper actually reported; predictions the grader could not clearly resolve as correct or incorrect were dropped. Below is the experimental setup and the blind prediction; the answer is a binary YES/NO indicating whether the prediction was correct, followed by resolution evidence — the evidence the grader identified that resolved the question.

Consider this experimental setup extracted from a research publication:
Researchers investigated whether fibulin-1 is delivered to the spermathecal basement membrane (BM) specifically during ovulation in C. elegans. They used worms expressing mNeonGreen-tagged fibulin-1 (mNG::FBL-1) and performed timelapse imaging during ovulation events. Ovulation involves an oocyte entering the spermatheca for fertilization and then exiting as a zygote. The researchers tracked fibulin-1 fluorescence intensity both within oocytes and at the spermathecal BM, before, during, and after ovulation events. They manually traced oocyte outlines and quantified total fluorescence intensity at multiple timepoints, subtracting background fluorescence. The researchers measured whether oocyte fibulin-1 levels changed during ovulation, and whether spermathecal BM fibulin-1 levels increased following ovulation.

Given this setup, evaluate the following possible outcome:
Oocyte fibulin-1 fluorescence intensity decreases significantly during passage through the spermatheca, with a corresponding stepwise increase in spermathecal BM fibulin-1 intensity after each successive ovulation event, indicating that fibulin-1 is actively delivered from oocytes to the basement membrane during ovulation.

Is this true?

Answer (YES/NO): NO